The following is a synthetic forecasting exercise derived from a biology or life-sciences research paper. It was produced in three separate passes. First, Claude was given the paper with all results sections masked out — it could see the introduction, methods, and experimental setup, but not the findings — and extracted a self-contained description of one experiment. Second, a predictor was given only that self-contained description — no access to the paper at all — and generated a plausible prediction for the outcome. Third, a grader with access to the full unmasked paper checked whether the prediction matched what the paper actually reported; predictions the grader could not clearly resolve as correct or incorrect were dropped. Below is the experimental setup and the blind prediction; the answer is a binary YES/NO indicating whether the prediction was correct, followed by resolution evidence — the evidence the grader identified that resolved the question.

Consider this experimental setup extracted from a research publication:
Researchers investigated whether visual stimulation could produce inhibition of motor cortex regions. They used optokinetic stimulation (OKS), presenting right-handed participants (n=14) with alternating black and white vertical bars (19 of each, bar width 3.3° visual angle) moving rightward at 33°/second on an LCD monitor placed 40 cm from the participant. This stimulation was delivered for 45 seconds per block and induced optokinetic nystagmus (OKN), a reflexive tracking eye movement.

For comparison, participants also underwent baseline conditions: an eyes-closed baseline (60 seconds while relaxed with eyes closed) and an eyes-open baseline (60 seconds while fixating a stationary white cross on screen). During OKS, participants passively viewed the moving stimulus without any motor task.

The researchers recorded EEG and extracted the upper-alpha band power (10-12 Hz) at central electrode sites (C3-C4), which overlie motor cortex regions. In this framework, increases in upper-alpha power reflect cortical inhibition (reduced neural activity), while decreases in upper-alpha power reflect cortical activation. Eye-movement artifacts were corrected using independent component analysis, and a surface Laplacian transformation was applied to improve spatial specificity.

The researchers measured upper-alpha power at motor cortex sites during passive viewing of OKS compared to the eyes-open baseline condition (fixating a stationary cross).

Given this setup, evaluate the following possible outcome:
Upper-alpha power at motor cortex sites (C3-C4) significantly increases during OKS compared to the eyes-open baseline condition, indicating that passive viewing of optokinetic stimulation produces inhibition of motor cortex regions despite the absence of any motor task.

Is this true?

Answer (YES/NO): YES